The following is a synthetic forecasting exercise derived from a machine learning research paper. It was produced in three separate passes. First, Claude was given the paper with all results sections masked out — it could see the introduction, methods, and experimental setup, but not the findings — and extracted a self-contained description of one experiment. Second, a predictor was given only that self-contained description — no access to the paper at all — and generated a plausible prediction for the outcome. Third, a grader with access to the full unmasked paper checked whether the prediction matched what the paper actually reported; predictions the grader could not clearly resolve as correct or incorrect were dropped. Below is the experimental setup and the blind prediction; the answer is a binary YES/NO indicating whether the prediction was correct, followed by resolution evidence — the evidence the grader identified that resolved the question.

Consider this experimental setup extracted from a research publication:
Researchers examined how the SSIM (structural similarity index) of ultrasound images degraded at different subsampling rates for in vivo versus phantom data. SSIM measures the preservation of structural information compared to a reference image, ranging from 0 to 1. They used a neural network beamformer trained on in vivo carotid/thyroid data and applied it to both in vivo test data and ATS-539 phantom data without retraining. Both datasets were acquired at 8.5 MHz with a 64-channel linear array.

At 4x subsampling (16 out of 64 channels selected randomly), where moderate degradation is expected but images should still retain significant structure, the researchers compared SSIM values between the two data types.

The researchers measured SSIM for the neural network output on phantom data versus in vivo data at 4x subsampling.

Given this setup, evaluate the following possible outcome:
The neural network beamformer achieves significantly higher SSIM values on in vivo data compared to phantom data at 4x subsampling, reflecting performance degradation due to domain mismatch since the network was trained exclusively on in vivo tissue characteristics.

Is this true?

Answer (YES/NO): NO